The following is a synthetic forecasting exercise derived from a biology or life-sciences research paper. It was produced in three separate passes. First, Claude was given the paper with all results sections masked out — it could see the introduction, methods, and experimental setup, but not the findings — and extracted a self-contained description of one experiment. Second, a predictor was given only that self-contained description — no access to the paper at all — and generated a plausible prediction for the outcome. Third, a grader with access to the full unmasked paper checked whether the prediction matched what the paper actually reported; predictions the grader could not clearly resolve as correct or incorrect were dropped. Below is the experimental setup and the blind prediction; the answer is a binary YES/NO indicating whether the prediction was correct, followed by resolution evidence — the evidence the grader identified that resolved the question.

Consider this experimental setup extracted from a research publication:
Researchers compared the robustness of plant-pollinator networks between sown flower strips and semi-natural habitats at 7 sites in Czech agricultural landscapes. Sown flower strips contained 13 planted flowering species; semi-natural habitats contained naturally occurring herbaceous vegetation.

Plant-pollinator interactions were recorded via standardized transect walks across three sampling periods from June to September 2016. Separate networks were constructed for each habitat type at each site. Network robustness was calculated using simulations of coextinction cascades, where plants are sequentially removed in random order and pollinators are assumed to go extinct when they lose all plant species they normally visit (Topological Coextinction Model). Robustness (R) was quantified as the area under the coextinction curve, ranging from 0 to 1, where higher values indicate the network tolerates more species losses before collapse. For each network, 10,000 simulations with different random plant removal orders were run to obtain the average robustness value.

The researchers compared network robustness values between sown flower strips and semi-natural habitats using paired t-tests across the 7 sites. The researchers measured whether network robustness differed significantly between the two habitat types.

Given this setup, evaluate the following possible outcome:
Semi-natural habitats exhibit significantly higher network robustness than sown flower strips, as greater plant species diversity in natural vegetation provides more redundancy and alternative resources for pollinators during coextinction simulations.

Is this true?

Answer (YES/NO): NO